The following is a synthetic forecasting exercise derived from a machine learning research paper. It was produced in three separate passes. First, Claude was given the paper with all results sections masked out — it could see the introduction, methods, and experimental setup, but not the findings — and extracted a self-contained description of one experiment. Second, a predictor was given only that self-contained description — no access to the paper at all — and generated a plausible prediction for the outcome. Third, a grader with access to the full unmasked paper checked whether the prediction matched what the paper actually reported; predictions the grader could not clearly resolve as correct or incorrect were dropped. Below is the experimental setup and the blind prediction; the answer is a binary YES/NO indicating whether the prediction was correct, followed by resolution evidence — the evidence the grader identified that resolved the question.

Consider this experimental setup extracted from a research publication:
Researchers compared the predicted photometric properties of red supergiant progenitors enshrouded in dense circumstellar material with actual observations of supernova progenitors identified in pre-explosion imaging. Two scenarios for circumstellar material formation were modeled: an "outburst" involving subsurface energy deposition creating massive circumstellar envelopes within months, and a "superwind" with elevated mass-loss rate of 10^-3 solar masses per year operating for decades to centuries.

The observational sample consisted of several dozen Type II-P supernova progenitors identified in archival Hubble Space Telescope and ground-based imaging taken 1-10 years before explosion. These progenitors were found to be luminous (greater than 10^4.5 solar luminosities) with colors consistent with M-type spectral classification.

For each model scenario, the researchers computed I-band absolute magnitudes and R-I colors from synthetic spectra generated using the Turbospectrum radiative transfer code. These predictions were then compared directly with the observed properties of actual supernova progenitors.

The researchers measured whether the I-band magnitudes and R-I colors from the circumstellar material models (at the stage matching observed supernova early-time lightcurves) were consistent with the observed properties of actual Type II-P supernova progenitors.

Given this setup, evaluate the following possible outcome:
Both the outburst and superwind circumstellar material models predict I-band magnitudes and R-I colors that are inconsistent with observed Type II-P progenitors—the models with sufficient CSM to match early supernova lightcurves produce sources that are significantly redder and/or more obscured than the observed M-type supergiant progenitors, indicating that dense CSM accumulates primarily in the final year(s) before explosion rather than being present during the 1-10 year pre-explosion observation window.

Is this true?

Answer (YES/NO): NO